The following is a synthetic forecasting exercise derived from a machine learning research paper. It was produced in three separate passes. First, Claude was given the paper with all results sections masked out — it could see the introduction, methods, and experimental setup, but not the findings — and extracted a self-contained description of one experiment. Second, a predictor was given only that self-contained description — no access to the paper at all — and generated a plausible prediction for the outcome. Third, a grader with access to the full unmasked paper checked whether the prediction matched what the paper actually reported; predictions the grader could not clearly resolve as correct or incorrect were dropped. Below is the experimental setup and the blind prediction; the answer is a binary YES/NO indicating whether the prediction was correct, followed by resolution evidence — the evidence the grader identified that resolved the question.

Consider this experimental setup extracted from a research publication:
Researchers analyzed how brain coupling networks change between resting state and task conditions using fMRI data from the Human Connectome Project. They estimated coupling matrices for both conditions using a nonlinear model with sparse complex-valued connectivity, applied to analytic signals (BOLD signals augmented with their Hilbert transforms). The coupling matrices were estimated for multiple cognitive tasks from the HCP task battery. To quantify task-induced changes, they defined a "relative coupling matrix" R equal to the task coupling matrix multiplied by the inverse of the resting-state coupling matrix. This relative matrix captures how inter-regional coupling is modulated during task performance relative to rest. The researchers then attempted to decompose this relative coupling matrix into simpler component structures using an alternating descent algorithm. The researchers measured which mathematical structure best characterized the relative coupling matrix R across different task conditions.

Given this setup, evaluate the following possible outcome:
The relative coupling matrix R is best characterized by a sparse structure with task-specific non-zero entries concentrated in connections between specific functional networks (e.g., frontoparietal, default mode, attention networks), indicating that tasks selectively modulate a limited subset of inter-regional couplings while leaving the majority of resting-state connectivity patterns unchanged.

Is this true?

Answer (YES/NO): NO